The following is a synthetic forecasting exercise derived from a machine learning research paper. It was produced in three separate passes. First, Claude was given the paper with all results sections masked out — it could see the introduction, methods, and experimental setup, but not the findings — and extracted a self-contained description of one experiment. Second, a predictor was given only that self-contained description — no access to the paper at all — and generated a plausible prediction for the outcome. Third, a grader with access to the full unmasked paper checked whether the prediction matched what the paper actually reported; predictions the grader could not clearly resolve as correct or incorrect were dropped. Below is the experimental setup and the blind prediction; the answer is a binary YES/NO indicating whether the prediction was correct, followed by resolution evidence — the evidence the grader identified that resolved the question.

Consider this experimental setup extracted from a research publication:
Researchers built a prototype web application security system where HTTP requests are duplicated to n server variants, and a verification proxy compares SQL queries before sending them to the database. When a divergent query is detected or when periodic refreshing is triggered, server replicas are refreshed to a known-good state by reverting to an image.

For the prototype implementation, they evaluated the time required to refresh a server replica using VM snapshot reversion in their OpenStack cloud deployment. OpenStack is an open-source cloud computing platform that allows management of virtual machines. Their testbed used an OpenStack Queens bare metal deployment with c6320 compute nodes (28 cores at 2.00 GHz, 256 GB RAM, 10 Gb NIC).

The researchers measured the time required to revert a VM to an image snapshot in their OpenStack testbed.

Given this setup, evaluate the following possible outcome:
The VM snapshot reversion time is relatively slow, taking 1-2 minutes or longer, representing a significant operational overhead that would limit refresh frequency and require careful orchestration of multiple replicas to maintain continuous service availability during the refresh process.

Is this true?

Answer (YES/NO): NO